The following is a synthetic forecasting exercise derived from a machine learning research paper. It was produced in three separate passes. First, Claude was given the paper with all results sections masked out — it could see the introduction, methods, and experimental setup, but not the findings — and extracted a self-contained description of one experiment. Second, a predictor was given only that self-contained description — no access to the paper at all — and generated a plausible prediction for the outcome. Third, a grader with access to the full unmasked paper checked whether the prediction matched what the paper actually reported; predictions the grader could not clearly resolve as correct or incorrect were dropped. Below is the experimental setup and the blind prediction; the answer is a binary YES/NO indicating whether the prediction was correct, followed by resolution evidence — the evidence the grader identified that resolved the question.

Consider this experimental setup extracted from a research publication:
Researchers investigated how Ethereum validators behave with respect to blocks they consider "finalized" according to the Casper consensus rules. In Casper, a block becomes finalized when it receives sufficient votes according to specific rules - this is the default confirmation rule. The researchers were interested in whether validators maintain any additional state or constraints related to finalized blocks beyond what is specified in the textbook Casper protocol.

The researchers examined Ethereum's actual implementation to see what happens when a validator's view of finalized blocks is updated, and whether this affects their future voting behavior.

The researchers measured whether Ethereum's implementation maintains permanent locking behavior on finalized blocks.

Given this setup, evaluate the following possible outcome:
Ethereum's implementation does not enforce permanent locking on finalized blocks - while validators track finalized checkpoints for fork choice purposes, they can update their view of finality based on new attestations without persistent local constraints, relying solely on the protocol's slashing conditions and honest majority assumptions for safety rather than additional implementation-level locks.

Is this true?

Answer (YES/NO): NO